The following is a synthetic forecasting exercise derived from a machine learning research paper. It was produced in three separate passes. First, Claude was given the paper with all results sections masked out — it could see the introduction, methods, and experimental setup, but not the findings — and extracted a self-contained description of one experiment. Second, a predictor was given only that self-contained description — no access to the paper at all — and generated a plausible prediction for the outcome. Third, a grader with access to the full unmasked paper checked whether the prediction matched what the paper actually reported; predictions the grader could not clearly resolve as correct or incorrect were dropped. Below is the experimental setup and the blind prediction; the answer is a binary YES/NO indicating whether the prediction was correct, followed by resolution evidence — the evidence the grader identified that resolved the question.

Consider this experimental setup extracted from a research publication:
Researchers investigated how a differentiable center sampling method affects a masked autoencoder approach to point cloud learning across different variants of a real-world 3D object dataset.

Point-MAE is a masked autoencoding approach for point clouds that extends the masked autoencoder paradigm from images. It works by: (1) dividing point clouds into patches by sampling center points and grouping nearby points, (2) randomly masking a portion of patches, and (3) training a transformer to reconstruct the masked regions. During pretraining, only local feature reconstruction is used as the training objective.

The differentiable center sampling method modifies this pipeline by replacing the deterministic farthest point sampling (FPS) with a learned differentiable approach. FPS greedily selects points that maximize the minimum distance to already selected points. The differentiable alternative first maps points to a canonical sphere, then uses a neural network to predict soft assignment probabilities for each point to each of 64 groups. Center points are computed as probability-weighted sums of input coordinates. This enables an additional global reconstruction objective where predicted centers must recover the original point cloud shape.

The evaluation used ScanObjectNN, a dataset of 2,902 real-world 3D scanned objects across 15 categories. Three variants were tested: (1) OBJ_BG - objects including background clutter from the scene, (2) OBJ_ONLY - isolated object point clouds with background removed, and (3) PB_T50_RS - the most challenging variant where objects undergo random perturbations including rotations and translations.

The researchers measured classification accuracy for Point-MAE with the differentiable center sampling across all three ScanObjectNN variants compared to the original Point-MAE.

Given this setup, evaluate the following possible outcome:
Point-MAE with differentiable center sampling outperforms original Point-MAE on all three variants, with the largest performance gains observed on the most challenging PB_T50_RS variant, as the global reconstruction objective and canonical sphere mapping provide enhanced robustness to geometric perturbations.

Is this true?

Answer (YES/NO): NO